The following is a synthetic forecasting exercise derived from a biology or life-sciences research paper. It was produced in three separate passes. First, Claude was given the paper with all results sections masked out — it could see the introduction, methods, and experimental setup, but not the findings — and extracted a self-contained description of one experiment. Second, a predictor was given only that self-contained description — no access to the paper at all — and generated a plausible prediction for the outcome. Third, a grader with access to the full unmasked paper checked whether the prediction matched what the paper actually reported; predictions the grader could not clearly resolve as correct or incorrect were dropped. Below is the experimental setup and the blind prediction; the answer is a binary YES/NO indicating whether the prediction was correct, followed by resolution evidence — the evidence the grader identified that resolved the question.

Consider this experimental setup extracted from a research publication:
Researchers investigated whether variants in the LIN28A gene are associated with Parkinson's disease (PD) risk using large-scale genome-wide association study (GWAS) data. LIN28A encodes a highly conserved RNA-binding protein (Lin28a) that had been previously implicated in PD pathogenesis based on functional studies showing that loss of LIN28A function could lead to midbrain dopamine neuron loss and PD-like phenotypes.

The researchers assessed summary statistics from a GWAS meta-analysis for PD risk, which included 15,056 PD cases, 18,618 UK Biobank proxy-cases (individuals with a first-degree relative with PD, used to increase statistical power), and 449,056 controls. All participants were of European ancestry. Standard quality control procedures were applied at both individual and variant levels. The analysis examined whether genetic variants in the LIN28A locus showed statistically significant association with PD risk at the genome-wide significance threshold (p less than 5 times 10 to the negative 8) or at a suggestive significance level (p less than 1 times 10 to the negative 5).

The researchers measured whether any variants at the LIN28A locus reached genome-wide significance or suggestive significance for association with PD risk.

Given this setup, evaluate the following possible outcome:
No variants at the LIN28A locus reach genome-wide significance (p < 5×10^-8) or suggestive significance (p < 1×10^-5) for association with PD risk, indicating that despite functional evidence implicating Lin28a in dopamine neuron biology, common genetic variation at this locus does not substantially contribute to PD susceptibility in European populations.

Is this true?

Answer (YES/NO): YES